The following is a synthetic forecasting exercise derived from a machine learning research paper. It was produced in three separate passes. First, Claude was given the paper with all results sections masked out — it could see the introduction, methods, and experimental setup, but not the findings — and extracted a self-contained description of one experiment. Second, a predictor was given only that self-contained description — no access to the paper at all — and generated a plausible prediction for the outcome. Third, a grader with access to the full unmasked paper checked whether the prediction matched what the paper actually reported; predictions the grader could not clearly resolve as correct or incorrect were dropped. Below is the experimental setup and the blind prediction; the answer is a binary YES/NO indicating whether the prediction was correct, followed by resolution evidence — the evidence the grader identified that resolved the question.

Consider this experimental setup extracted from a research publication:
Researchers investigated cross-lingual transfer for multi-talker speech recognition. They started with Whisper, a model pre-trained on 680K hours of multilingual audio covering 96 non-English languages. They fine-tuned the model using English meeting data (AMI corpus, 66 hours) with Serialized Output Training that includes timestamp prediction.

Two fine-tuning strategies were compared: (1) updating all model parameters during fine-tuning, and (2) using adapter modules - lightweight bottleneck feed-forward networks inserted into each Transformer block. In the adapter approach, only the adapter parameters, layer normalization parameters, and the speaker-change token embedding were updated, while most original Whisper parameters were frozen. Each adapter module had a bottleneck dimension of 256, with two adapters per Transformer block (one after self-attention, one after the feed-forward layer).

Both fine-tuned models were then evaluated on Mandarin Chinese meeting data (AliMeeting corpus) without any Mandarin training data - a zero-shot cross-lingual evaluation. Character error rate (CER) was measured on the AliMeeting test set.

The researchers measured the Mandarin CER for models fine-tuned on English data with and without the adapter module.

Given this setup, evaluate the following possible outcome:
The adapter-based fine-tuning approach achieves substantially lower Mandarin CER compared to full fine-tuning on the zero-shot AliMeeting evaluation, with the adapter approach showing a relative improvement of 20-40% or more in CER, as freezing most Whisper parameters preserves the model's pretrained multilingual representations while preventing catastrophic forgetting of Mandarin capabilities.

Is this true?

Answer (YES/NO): NO